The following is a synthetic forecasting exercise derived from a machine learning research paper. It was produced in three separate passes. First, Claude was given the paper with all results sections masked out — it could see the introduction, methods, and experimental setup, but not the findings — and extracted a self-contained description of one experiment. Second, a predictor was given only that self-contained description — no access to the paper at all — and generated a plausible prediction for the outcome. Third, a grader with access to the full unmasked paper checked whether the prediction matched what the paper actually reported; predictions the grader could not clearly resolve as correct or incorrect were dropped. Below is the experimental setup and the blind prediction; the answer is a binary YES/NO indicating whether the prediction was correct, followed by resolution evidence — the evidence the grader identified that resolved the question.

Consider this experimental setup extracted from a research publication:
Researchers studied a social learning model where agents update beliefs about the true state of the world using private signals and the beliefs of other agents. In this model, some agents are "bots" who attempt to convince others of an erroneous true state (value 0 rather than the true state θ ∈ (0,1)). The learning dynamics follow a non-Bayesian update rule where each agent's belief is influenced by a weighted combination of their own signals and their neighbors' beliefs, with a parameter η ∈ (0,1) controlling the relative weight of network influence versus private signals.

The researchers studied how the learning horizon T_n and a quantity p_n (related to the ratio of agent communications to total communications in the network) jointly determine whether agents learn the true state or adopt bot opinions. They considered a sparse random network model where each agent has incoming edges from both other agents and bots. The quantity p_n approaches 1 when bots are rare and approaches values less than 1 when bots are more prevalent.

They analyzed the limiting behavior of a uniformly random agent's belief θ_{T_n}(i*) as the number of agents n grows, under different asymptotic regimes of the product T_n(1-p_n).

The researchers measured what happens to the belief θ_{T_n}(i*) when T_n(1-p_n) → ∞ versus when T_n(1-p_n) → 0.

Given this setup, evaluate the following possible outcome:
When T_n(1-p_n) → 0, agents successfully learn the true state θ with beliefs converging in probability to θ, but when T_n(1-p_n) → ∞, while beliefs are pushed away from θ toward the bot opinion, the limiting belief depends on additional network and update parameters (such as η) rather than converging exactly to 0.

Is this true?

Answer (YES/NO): NO